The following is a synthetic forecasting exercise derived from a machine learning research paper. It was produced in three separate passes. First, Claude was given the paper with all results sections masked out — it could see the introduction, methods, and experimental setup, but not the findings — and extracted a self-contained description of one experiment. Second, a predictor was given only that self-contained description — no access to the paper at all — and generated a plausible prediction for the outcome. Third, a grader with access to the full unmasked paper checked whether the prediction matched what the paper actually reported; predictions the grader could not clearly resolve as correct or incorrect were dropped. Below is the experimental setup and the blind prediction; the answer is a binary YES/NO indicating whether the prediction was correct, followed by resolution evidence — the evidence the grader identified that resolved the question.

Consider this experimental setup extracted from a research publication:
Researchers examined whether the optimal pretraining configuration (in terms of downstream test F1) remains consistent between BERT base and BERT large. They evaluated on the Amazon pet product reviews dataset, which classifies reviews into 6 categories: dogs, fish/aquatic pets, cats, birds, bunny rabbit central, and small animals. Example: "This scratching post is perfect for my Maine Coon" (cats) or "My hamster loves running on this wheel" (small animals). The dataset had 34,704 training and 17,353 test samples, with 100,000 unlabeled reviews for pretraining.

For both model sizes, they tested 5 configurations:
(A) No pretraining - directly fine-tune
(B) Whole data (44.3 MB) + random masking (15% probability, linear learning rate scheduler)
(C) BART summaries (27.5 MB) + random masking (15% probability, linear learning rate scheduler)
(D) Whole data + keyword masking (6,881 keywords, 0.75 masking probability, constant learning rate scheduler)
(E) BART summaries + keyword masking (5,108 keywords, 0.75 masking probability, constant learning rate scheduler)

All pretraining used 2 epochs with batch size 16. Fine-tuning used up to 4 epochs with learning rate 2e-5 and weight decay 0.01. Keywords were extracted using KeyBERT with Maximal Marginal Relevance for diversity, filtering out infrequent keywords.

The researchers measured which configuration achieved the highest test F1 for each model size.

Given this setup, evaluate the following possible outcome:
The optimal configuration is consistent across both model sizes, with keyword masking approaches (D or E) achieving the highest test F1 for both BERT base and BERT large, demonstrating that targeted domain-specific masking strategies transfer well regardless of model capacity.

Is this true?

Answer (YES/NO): YES